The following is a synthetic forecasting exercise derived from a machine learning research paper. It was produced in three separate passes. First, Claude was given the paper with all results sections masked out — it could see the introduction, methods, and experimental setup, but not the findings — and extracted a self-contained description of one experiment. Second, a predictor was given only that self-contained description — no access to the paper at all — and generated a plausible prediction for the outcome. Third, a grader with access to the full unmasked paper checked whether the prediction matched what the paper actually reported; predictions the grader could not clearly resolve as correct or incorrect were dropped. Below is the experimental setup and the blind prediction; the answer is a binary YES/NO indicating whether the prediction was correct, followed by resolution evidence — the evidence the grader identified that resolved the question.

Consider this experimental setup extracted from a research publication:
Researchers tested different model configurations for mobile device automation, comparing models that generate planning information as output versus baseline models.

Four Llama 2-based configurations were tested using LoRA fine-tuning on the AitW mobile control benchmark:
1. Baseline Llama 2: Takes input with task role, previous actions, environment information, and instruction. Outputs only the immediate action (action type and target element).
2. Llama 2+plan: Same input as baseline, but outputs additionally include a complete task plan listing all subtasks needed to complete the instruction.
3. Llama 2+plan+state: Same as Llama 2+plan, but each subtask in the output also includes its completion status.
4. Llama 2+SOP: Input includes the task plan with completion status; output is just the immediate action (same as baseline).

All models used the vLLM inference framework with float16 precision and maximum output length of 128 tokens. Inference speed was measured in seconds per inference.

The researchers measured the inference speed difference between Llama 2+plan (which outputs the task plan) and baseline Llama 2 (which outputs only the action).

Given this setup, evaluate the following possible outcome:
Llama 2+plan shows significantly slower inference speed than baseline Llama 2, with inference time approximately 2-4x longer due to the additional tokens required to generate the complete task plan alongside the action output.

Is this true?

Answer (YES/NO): NO